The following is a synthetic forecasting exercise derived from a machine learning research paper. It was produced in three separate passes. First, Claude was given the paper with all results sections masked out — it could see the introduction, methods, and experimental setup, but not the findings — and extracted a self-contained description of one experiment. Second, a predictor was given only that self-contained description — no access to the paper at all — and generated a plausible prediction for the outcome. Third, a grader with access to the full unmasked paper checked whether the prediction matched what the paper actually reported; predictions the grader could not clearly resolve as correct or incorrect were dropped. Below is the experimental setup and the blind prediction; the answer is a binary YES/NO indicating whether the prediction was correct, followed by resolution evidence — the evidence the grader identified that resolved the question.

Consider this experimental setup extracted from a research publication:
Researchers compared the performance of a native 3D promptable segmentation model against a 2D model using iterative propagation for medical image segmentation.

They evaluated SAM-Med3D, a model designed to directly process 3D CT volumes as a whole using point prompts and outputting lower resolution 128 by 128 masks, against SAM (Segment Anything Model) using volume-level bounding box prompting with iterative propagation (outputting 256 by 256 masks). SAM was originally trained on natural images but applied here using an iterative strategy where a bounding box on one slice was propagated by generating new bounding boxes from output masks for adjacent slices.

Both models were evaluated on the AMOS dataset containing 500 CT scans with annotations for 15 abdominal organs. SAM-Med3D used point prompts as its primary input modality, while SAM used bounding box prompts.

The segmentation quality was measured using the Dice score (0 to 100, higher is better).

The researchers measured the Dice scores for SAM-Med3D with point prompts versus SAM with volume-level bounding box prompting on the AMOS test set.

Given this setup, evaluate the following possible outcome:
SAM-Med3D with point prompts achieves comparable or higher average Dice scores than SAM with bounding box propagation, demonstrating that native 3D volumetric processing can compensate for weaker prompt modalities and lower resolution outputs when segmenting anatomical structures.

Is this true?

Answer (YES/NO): YES